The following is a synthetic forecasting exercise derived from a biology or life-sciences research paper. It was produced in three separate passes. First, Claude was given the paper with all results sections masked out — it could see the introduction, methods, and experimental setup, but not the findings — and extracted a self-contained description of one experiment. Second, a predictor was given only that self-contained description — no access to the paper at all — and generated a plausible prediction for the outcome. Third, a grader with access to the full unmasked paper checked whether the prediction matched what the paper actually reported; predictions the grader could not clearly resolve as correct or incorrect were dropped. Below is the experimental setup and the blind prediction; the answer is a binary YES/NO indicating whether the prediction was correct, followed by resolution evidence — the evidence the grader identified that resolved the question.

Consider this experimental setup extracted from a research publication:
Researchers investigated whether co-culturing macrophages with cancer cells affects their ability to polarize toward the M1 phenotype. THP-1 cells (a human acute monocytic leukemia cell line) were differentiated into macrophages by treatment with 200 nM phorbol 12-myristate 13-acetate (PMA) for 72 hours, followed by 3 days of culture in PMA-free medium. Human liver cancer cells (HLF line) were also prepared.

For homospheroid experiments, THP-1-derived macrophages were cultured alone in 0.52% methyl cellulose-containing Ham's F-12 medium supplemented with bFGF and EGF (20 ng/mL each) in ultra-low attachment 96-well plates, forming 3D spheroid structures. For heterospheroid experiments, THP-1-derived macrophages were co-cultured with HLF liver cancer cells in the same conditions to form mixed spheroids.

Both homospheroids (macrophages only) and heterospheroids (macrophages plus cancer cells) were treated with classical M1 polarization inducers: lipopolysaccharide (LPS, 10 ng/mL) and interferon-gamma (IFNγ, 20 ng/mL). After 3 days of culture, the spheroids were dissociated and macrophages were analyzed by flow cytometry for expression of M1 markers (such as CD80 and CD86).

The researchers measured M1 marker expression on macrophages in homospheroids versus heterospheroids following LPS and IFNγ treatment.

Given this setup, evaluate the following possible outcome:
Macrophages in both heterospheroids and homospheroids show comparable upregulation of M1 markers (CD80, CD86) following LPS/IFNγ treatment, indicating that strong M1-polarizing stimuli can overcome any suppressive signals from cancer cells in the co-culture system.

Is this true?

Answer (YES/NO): NO